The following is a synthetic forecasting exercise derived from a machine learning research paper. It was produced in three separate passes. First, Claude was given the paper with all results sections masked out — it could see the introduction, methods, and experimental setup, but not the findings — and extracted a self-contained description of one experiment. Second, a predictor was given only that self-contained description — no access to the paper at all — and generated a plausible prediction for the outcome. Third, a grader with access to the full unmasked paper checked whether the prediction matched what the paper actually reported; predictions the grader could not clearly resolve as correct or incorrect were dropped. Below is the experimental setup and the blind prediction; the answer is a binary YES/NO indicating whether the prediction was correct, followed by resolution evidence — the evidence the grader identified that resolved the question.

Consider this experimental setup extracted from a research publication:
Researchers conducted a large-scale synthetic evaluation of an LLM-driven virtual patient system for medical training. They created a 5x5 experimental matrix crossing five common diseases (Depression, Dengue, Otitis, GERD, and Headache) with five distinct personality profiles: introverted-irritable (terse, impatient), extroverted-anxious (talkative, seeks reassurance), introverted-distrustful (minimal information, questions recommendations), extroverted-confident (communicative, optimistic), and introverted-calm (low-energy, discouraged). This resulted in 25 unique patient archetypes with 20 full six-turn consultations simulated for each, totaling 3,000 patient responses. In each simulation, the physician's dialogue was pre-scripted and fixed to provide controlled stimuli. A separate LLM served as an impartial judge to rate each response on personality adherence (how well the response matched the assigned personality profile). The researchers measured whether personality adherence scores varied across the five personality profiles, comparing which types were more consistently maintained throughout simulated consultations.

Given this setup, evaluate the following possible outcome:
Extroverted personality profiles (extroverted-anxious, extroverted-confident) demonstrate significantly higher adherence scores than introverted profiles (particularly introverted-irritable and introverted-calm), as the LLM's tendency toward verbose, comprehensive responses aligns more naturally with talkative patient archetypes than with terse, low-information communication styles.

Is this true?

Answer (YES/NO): NO